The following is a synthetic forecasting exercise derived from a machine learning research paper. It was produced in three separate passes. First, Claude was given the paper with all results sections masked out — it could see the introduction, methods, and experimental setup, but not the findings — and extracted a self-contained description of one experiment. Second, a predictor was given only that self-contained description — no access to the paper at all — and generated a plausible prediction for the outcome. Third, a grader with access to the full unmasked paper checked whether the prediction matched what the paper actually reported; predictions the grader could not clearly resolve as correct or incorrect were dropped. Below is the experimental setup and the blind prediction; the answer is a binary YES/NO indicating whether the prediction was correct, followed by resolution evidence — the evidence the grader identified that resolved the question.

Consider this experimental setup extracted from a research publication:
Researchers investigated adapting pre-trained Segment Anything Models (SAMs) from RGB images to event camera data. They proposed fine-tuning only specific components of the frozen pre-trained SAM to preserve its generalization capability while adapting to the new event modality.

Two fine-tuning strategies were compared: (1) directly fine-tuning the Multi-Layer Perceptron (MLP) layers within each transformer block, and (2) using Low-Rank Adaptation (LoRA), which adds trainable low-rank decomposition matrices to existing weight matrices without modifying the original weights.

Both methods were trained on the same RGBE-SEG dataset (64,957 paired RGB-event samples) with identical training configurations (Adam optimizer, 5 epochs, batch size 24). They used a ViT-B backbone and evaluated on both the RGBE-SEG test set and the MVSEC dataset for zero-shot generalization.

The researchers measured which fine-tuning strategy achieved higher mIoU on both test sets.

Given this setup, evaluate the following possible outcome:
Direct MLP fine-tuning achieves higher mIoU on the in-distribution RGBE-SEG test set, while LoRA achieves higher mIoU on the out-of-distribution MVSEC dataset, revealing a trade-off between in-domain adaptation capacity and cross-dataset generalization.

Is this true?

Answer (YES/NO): NO